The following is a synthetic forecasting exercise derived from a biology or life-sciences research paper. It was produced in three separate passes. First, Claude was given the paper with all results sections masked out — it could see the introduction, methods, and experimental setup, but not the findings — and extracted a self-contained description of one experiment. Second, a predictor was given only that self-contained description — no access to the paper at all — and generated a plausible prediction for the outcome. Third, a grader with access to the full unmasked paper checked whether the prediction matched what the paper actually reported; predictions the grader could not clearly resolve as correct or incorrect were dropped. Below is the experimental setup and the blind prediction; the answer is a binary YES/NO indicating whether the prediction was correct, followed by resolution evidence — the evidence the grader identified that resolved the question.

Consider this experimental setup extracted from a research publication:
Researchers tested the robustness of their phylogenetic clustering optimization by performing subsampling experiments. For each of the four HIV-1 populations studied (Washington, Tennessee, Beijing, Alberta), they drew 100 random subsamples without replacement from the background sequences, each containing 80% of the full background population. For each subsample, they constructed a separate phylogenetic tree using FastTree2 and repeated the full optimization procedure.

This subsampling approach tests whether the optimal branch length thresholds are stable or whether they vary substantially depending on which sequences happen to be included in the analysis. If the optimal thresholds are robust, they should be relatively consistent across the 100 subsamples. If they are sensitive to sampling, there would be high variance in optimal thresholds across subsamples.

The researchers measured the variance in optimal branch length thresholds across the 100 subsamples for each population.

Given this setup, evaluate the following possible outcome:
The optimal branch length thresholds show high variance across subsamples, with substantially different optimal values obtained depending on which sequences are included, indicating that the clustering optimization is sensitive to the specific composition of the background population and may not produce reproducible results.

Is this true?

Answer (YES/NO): NO